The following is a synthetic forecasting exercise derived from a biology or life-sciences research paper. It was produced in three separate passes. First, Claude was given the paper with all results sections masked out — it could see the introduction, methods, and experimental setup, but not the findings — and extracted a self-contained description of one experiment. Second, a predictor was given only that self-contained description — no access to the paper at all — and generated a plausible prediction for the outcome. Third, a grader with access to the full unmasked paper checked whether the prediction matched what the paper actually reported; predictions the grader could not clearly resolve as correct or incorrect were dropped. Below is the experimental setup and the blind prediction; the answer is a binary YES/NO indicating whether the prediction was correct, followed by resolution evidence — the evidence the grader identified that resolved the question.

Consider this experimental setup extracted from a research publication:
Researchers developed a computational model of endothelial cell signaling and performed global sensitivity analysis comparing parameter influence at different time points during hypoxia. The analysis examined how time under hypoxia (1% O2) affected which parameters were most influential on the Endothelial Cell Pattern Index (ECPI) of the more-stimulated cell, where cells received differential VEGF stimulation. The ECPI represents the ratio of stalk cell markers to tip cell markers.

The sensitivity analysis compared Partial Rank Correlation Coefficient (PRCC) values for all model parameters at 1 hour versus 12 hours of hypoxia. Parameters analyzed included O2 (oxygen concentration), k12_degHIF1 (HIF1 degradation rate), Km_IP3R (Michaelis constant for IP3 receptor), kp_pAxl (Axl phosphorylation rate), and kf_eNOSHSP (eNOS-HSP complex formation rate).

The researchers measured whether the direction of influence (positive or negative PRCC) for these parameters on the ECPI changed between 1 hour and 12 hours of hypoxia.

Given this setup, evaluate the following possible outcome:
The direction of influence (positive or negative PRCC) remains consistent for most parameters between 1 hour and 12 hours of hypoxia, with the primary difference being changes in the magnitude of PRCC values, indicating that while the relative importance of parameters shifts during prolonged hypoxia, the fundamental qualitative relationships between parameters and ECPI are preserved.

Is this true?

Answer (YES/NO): NO